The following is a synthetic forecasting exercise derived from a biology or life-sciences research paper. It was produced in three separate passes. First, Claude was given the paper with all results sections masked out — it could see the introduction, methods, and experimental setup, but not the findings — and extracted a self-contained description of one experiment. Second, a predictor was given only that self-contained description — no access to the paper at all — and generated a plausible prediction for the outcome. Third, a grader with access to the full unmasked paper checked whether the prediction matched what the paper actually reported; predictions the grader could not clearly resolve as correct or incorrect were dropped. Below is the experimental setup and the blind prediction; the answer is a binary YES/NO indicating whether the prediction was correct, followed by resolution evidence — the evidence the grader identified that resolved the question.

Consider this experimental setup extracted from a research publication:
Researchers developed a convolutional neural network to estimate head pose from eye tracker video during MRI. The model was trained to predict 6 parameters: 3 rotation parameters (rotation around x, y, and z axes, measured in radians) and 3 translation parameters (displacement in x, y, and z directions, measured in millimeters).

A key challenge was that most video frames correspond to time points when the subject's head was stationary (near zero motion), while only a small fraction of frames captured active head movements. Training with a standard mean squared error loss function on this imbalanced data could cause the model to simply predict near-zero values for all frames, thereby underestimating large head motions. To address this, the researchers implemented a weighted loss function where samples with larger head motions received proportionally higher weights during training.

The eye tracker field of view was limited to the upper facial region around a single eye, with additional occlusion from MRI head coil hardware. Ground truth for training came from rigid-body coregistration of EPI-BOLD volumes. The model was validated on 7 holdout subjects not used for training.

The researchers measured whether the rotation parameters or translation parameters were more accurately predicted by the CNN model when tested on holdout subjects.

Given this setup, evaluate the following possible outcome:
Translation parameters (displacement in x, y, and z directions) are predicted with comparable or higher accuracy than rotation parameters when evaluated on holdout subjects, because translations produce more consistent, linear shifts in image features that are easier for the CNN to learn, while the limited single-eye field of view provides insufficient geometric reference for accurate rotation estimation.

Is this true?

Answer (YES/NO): NO